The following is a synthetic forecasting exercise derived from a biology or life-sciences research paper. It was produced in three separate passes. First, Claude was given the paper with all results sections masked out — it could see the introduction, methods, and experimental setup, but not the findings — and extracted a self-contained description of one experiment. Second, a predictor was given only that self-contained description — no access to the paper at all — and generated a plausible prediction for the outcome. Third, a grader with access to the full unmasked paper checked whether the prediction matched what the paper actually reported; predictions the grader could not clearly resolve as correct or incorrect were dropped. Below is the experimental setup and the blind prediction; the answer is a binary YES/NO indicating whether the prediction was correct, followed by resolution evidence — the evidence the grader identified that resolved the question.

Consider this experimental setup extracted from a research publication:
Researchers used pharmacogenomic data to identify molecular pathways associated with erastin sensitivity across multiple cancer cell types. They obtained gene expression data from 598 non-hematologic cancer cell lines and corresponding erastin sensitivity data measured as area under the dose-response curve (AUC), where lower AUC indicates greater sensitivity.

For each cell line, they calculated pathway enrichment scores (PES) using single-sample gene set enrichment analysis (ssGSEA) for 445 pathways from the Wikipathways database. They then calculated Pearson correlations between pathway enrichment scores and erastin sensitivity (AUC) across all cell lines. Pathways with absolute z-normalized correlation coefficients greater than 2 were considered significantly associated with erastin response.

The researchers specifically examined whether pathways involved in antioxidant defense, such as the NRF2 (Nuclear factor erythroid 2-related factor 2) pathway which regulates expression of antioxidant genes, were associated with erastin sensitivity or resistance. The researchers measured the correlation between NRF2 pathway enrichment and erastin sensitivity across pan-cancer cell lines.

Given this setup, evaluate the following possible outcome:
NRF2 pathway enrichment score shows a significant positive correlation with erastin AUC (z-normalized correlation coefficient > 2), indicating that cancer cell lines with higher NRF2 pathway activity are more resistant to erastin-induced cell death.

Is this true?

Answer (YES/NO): YES